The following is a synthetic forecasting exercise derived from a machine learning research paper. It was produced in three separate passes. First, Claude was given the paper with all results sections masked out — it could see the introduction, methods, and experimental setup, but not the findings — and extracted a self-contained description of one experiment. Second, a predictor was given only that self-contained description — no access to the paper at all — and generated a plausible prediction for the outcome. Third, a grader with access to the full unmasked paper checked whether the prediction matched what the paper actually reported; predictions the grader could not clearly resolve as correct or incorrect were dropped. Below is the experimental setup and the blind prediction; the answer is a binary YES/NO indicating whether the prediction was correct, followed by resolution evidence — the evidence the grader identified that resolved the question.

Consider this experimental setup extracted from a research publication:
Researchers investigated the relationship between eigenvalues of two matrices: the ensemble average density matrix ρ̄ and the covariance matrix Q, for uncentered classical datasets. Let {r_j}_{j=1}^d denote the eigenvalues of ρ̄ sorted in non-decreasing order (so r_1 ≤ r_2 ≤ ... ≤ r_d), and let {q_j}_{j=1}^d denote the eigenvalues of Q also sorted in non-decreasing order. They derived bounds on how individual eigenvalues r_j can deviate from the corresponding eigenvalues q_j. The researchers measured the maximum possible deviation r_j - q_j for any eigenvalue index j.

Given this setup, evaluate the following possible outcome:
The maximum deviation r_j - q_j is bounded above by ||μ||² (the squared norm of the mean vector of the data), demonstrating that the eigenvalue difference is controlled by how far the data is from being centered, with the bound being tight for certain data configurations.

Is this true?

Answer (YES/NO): YES